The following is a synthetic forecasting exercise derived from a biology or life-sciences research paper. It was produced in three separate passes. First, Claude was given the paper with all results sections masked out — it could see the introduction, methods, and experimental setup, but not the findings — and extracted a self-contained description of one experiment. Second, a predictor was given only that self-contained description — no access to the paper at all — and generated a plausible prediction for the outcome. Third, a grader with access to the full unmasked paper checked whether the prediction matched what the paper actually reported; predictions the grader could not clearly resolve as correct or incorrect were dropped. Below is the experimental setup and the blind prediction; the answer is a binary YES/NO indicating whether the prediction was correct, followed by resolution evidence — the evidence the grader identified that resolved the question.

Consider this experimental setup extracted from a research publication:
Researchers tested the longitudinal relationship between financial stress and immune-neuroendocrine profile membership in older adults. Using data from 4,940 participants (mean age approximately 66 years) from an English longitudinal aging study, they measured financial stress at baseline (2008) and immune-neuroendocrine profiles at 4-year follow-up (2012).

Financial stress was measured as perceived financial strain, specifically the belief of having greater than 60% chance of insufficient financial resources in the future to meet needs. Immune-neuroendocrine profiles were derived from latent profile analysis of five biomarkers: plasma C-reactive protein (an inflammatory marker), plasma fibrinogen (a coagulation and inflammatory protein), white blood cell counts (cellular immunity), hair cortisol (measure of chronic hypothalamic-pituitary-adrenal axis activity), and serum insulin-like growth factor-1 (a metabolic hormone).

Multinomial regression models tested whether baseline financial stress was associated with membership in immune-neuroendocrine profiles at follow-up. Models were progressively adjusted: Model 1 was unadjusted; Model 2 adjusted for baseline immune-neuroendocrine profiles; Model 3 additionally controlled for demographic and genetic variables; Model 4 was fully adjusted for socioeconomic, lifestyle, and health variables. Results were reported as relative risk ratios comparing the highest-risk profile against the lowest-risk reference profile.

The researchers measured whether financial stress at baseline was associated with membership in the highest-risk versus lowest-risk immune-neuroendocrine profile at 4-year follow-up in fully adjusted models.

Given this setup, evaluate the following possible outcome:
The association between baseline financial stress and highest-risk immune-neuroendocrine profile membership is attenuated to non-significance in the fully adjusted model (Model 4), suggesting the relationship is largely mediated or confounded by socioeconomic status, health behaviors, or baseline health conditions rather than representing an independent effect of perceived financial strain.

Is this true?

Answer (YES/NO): NO